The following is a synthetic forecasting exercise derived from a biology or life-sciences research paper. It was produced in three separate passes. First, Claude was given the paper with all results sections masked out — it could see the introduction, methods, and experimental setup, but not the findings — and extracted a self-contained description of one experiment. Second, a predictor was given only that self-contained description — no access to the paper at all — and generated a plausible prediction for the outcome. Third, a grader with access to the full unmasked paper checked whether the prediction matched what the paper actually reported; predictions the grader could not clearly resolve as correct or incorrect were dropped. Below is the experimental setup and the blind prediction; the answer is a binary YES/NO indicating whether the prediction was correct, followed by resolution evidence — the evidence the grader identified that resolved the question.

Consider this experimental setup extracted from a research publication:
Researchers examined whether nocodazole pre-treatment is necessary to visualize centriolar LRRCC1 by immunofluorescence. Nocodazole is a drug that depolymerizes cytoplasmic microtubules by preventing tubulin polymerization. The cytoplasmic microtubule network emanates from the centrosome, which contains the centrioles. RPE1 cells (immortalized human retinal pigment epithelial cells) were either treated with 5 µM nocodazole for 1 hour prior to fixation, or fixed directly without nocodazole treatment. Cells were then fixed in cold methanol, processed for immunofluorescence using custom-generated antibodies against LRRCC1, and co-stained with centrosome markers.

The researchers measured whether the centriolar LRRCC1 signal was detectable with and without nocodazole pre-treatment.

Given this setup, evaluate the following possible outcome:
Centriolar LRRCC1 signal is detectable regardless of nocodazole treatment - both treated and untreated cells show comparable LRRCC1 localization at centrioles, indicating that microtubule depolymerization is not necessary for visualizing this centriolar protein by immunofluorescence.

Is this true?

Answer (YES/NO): NO